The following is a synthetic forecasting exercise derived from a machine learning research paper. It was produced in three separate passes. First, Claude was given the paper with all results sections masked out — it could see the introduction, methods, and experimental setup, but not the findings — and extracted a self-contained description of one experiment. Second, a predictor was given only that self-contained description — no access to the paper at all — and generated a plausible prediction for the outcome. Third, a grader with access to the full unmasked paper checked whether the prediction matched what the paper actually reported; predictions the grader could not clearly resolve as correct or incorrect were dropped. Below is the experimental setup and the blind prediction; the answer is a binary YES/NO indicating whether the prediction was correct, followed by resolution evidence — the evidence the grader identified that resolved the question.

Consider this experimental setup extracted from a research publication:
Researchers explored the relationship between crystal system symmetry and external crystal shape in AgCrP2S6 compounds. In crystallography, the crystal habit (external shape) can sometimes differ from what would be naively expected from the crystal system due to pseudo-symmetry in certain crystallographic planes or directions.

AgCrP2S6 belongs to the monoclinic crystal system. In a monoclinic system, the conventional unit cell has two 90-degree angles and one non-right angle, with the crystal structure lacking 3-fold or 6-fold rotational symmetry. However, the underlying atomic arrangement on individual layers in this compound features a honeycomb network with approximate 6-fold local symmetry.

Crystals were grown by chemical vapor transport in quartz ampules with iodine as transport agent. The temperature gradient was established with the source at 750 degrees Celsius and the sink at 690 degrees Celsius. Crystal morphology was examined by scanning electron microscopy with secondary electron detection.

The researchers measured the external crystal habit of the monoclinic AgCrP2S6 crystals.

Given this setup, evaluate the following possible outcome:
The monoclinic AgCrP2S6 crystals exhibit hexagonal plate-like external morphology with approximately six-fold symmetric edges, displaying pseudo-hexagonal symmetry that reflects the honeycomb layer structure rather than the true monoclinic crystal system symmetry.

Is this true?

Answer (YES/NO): YES